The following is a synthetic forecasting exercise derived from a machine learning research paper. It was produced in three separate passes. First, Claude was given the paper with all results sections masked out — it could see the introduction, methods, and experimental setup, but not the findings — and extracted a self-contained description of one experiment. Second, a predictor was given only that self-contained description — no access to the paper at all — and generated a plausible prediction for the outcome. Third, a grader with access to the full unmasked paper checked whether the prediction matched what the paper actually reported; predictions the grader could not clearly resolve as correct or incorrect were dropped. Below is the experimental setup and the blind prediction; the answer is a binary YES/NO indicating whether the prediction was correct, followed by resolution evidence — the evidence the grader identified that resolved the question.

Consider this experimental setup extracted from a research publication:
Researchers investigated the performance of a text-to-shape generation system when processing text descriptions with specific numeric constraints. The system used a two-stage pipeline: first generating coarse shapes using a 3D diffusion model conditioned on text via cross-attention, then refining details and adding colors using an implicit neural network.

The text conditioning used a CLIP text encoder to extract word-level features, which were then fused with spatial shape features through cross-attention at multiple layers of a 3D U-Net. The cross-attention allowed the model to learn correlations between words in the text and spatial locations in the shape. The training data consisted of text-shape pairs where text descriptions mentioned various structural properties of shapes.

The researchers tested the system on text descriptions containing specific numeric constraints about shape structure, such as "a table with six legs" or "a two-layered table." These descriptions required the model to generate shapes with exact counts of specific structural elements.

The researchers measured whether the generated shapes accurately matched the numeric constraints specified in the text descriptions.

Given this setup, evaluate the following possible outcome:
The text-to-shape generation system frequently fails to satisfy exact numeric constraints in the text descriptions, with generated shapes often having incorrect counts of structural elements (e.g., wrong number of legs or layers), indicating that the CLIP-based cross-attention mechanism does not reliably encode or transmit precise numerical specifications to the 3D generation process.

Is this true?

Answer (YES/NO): YES